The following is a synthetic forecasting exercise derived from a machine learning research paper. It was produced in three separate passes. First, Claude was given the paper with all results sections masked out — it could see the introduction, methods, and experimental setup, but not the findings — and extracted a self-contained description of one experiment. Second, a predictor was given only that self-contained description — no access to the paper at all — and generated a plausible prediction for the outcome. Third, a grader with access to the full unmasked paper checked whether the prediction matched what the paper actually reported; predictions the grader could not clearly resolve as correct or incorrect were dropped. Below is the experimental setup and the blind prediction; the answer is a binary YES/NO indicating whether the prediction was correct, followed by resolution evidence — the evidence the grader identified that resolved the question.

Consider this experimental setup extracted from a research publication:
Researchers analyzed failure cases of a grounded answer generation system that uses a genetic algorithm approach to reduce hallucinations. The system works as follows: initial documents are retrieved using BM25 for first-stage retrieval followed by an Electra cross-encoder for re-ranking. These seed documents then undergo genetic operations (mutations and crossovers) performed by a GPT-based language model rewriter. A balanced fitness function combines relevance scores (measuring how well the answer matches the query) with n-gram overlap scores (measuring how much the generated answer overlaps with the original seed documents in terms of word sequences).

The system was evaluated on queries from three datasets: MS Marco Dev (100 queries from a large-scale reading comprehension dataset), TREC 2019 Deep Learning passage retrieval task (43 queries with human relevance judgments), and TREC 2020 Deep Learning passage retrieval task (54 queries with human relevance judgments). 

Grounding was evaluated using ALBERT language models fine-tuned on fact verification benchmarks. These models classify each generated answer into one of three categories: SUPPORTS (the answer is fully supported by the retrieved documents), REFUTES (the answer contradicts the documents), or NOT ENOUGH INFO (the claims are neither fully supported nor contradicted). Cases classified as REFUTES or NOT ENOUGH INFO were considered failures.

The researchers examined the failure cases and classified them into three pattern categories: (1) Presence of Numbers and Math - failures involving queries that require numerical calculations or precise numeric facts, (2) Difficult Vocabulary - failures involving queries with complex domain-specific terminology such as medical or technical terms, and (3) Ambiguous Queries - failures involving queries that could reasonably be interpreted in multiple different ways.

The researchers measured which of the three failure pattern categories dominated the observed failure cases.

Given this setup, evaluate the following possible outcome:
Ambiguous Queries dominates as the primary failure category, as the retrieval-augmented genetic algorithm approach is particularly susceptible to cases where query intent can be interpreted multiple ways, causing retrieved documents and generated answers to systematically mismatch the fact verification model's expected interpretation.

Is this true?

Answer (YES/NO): NO